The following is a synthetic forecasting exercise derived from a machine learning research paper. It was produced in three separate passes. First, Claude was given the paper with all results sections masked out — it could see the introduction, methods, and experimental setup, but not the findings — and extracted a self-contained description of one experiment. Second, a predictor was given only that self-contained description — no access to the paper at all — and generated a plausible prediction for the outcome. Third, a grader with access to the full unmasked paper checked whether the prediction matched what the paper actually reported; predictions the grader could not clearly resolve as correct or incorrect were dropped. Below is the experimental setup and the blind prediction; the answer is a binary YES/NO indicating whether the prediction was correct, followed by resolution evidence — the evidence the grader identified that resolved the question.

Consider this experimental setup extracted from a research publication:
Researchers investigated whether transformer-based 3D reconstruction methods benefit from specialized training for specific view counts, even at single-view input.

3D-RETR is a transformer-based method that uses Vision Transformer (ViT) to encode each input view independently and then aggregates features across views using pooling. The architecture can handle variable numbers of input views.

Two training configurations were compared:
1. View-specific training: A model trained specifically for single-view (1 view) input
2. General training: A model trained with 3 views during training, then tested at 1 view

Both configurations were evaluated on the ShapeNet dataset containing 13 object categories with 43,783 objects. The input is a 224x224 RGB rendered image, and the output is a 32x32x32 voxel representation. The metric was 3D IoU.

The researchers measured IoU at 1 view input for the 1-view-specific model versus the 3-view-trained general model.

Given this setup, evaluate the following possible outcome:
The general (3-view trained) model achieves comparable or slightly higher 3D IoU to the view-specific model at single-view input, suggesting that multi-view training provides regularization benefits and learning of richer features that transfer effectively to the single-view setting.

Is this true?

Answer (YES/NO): NO